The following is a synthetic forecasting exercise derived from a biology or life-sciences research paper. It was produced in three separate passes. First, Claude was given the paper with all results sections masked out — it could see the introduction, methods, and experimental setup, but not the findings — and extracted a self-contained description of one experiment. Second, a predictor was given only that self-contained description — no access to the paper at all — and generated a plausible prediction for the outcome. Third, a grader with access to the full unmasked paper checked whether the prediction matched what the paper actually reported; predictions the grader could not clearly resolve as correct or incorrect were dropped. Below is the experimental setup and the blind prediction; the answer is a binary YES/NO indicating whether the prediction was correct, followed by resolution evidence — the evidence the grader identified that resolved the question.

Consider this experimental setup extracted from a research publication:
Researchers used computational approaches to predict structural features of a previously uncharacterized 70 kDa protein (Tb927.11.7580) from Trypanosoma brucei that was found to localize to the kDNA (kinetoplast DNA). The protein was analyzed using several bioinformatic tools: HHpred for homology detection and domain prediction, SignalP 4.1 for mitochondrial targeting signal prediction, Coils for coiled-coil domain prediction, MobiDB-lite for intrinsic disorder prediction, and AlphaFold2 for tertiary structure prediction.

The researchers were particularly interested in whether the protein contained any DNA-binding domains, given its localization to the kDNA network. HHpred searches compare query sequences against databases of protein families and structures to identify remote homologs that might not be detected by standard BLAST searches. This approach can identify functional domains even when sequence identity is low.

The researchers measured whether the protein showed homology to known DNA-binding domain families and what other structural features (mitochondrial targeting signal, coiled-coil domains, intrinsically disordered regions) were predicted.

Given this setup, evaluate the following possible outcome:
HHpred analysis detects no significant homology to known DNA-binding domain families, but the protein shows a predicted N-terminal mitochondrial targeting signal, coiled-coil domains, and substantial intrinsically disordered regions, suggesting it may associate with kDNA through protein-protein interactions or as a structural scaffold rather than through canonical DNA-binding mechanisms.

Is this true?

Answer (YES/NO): NO